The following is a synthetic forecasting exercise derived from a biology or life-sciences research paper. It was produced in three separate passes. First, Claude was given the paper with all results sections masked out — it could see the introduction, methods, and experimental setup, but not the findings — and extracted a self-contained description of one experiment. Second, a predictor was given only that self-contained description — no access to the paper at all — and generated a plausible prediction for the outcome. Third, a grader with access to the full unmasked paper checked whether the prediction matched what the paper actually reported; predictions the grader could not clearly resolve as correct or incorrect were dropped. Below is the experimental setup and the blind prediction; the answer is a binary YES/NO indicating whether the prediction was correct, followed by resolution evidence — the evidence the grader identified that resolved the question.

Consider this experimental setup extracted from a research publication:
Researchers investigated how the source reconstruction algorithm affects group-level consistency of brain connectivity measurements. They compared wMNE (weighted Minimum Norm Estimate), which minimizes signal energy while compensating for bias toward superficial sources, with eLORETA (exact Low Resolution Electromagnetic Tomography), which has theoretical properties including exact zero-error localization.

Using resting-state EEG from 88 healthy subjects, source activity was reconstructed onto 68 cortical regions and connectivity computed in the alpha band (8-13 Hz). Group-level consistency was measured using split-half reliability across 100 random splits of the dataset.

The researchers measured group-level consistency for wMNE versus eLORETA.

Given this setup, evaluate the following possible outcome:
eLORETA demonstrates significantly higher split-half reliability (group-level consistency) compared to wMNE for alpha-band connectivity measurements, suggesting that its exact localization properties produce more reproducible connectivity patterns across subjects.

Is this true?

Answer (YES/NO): YES